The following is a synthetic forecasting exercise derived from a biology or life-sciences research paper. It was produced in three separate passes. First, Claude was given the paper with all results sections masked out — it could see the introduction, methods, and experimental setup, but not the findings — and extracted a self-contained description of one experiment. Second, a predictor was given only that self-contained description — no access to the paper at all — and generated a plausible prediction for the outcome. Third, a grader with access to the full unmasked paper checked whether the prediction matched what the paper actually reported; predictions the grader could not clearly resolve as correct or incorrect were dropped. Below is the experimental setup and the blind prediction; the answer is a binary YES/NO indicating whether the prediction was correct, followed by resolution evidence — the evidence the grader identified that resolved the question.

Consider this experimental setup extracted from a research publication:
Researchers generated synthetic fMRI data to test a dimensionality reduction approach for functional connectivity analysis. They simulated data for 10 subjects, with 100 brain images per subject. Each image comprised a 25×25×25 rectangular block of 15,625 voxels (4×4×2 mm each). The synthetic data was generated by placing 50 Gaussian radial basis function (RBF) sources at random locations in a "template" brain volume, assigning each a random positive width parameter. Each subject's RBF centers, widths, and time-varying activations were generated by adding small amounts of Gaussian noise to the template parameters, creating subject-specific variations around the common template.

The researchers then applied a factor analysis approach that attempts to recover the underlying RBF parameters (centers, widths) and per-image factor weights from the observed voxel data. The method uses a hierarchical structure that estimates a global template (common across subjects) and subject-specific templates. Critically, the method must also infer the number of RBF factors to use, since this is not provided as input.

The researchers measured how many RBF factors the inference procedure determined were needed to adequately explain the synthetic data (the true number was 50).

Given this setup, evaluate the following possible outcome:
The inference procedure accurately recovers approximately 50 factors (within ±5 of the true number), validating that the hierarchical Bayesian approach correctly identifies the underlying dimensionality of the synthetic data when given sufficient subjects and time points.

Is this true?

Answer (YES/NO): NO